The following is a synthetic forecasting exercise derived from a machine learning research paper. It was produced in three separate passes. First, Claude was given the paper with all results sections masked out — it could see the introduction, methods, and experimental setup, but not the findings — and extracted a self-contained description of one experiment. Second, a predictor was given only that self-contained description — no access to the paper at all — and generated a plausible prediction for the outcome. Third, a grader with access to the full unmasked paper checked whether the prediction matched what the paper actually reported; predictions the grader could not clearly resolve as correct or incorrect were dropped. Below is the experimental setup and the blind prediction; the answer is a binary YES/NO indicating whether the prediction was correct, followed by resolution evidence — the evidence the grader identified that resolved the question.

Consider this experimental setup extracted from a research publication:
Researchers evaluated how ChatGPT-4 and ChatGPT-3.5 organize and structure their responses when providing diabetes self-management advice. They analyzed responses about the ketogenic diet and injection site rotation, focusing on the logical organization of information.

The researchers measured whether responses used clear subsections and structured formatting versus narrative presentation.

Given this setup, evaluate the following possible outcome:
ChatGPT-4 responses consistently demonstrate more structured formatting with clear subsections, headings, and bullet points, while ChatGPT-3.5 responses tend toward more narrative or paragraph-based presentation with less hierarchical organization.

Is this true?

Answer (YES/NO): YES